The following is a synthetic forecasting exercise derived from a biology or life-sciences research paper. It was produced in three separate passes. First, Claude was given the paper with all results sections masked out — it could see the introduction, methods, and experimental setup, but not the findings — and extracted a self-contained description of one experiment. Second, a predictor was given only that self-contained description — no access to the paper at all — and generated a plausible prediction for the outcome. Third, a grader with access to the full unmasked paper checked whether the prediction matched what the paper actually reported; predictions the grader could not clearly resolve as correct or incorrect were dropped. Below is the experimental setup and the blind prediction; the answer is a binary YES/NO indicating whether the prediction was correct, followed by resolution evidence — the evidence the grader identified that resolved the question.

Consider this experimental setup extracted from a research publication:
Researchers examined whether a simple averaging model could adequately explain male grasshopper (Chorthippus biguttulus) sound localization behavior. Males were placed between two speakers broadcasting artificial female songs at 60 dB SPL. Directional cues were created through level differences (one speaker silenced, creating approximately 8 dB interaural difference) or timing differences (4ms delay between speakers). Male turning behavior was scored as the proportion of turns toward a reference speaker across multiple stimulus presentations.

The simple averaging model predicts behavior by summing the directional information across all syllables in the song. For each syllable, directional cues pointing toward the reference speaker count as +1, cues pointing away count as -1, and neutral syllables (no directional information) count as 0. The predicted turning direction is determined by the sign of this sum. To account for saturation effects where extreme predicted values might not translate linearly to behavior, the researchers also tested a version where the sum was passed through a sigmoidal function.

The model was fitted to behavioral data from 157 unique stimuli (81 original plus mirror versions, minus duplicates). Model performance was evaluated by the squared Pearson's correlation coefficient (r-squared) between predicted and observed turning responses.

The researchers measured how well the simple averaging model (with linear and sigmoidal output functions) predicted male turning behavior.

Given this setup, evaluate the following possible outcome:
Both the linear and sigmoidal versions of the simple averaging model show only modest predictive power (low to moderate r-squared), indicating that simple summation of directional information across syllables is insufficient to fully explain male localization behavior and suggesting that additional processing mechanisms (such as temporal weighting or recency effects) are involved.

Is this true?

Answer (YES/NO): NO